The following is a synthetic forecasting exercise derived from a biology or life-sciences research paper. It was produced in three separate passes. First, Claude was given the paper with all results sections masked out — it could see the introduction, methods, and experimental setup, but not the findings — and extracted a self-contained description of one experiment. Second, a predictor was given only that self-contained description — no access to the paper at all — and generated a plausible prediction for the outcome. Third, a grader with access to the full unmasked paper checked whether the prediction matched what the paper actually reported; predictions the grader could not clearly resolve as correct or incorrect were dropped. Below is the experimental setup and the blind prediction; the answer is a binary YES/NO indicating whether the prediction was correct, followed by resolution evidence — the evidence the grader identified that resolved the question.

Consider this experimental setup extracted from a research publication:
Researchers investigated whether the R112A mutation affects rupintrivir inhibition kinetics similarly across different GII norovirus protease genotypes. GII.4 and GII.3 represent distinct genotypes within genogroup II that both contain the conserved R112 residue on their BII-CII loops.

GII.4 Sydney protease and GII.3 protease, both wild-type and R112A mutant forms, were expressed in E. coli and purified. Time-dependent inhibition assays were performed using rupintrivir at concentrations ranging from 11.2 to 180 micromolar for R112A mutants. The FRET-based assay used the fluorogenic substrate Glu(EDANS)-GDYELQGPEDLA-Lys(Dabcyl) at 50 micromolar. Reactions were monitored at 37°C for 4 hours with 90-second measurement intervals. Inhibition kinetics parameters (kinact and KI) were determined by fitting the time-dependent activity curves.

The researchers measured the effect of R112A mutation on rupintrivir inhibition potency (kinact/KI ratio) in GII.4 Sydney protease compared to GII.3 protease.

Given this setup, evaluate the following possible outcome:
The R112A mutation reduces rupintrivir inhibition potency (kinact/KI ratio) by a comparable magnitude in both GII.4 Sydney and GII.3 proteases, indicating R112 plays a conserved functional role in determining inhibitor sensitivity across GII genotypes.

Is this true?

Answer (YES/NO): NO